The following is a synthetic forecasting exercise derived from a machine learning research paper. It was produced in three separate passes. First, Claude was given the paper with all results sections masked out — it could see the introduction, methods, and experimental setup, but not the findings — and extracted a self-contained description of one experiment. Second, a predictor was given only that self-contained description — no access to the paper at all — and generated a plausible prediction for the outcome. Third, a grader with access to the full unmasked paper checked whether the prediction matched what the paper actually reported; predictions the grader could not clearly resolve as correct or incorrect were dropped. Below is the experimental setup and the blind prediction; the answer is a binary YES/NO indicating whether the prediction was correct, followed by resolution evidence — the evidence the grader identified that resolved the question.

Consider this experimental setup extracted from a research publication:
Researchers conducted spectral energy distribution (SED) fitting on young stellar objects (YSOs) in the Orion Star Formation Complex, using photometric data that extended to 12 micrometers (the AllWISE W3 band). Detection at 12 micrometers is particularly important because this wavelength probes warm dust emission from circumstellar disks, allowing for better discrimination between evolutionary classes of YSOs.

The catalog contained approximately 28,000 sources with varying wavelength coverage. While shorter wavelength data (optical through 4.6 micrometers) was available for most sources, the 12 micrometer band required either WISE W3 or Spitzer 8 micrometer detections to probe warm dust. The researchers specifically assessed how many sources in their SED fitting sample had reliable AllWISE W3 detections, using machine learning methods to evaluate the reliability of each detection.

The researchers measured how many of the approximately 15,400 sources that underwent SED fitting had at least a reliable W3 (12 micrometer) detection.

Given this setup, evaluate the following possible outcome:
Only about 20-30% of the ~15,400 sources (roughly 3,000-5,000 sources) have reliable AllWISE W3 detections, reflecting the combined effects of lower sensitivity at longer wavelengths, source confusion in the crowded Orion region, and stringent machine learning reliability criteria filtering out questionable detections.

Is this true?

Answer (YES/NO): NO